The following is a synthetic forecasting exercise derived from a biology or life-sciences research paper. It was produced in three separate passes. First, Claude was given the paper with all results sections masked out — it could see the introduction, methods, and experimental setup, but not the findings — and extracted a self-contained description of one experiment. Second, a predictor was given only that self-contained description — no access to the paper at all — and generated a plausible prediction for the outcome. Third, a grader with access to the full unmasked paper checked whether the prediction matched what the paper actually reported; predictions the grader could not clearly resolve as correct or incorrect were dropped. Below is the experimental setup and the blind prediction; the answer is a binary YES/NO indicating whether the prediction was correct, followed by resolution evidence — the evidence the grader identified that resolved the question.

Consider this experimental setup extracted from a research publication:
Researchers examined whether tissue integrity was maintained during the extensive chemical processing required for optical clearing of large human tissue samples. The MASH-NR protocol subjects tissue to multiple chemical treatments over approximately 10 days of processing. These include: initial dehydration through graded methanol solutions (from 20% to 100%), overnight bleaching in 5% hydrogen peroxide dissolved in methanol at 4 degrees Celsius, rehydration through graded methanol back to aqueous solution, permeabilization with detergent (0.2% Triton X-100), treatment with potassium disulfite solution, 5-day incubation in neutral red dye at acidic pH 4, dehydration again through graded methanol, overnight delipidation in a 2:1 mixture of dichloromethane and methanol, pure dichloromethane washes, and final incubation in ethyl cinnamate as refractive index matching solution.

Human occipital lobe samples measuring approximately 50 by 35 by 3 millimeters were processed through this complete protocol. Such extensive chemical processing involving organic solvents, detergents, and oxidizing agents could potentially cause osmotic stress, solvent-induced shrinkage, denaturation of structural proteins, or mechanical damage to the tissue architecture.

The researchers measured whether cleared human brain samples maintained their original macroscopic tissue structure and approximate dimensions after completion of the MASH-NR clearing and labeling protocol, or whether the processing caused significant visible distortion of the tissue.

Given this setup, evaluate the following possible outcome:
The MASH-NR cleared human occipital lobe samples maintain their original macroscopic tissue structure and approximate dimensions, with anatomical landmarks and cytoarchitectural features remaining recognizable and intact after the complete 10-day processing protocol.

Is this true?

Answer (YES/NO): YES